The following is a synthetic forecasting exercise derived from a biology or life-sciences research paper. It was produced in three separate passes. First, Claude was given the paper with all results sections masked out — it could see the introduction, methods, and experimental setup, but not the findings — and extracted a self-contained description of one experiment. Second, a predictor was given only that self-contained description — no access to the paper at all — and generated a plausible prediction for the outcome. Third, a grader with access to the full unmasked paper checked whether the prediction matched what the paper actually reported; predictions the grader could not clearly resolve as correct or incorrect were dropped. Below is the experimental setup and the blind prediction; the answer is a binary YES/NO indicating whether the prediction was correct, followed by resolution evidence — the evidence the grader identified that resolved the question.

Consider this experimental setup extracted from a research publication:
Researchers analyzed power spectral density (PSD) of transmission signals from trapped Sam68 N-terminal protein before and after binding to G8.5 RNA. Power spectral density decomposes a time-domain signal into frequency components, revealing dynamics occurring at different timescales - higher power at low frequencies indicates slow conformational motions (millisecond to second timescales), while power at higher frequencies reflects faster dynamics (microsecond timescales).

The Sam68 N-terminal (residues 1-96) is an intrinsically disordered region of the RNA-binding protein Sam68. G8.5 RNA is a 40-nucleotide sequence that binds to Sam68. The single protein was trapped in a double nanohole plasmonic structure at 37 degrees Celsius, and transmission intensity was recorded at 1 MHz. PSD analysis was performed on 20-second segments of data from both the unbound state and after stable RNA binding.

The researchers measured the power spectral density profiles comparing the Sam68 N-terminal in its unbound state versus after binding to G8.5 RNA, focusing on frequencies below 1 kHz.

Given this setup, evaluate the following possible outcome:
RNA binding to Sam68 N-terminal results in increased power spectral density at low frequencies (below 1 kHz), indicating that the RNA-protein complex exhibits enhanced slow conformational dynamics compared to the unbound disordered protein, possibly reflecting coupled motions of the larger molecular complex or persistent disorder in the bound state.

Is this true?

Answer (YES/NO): NO